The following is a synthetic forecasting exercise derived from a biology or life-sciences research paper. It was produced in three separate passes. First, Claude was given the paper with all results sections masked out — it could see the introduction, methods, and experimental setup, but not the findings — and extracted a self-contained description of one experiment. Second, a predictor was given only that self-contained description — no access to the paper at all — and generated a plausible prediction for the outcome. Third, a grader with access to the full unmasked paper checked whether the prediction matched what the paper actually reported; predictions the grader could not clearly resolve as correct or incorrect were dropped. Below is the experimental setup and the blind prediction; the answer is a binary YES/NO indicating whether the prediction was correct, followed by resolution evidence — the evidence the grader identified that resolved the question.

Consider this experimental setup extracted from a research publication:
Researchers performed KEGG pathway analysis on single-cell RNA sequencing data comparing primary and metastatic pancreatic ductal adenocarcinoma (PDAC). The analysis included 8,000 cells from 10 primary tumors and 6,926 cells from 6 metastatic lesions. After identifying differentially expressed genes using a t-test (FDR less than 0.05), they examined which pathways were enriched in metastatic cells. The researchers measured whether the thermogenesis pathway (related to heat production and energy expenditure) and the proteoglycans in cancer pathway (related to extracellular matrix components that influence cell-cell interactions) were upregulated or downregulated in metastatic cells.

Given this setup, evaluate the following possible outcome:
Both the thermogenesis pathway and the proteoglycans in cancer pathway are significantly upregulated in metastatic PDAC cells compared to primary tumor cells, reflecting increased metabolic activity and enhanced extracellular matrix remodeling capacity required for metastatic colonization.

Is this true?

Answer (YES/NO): YES